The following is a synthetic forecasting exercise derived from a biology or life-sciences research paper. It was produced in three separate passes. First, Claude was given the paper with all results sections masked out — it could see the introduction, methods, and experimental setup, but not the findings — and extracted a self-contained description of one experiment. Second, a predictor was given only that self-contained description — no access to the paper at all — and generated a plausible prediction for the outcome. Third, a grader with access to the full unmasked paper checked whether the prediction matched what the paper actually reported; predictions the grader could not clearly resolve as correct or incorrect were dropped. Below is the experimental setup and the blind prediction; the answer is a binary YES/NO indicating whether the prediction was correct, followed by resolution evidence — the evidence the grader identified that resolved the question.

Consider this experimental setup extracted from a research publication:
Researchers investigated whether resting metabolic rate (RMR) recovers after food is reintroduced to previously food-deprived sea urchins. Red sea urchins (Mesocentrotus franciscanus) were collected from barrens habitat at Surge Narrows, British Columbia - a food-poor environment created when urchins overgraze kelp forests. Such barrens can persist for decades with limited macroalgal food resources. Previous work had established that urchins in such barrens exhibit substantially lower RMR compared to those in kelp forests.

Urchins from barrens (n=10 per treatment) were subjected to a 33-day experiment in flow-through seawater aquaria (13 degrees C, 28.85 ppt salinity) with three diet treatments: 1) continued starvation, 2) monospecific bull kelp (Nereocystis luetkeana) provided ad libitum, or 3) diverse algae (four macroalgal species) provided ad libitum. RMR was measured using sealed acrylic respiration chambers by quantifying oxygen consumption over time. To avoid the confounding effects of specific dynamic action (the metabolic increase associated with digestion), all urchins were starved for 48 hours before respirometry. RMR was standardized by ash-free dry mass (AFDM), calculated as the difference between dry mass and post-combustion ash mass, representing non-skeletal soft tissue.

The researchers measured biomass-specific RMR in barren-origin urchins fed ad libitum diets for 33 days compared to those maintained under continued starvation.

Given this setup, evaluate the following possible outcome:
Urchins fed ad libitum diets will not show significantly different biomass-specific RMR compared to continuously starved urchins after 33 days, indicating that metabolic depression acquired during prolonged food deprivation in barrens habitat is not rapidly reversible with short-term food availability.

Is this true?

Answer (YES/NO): NO